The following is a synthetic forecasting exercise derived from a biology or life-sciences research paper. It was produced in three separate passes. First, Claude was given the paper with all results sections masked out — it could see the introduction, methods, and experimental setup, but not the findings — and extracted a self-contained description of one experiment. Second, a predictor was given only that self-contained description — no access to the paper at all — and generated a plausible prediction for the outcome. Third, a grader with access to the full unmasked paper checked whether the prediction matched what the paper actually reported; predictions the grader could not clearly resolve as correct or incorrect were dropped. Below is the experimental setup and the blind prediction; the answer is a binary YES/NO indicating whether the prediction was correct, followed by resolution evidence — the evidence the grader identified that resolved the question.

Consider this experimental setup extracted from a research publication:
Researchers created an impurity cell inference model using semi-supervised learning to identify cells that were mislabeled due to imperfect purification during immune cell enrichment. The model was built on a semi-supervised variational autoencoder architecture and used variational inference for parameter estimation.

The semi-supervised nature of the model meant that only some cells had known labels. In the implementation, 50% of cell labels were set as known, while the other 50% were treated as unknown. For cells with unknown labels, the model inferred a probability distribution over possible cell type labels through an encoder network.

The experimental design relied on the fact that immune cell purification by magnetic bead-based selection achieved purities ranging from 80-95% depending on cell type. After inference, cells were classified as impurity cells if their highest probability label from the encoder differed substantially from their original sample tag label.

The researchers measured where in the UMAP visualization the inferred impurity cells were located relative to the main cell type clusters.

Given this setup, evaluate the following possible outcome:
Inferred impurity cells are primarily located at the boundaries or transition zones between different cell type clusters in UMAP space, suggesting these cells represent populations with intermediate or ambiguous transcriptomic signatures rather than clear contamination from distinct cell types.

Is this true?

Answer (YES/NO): YES